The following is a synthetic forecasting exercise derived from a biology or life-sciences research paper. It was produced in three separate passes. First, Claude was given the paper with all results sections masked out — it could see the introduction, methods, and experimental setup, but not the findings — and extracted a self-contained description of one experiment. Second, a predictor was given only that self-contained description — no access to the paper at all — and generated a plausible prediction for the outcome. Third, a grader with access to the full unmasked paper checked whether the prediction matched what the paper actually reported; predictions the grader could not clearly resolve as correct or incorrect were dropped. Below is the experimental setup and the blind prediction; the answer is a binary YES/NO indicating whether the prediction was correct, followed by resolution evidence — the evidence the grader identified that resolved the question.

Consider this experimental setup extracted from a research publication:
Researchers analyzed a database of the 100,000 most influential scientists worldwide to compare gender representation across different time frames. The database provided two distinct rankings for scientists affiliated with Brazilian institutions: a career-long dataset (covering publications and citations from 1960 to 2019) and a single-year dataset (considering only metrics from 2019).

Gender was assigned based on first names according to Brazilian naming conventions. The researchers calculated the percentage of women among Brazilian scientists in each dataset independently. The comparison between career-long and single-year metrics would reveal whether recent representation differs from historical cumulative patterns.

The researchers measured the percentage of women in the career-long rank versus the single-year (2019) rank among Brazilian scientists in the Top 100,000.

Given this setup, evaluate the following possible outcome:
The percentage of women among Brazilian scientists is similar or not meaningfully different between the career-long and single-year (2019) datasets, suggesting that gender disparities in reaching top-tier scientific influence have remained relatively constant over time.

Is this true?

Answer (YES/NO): NO